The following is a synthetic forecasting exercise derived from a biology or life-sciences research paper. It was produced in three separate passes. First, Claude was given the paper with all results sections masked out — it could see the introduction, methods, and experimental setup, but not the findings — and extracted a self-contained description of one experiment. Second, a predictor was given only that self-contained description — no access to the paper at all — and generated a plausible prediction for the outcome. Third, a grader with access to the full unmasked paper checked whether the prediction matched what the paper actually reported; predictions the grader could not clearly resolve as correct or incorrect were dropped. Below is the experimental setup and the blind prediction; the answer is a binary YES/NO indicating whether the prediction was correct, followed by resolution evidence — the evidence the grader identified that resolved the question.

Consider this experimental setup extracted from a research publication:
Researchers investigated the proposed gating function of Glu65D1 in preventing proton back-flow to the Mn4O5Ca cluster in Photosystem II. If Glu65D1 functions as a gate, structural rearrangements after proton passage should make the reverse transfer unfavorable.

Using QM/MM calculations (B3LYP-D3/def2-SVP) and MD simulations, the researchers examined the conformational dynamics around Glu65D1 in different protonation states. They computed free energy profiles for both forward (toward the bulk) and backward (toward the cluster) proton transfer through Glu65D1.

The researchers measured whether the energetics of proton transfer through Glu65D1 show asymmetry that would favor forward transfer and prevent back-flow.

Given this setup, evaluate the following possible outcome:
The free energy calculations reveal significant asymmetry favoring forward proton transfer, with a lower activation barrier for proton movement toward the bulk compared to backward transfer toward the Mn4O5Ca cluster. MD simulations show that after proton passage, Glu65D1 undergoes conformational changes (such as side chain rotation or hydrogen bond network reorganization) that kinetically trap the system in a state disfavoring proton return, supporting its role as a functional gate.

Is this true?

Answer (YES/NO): YES